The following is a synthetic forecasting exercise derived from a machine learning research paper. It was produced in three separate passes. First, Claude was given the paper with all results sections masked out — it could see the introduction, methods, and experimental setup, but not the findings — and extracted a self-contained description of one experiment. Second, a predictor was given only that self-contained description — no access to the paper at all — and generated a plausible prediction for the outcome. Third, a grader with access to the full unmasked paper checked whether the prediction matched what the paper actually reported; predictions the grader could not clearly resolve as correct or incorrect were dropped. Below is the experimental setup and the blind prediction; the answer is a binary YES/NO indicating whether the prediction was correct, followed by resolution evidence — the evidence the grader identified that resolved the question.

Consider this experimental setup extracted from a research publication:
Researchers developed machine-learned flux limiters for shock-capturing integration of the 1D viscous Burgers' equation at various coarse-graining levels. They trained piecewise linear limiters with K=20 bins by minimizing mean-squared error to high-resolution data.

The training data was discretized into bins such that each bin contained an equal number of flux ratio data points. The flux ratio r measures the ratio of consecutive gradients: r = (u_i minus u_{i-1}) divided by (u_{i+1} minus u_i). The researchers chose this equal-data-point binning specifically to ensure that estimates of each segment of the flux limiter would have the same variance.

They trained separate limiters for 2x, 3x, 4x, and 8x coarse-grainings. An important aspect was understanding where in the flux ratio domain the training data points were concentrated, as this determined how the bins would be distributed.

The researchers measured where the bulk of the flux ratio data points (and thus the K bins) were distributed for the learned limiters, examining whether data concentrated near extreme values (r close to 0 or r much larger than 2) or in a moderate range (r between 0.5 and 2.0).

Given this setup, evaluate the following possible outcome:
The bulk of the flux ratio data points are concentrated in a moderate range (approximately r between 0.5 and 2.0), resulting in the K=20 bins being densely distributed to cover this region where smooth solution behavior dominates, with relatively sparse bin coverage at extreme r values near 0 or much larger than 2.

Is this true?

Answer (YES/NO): YES